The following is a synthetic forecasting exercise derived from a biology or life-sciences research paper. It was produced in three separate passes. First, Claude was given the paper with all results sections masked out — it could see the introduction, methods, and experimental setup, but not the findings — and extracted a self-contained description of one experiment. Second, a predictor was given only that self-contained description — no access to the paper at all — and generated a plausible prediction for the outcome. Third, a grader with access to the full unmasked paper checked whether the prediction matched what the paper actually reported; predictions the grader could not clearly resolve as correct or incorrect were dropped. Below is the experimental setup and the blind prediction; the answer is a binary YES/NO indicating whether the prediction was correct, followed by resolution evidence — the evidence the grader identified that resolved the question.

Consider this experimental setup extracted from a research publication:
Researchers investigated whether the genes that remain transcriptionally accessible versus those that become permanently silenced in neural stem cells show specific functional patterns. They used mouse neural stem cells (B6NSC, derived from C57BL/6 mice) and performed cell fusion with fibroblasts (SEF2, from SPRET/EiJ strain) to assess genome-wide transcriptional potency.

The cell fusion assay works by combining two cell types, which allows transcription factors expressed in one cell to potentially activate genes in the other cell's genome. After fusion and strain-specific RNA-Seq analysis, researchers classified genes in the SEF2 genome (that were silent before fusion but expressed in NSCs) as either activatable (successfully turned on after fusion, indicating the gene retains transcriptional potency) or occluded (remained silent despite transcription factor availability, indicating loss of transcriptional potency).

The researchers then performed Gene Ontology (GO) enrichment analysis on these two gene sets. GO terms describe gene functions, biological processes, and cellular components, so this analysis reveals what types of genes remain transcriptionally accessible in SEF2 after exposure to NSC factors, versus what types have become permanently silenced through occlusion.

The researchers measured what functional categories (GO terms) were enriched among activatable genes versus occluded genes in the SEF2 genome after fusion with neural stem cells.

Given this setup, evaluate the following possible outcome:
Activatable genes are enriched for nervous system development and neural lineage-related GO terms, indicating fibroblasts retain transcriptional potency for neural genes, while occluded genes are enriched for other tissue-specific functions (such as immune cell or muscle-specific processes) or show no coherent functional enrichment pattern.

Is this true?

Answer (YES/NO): NO